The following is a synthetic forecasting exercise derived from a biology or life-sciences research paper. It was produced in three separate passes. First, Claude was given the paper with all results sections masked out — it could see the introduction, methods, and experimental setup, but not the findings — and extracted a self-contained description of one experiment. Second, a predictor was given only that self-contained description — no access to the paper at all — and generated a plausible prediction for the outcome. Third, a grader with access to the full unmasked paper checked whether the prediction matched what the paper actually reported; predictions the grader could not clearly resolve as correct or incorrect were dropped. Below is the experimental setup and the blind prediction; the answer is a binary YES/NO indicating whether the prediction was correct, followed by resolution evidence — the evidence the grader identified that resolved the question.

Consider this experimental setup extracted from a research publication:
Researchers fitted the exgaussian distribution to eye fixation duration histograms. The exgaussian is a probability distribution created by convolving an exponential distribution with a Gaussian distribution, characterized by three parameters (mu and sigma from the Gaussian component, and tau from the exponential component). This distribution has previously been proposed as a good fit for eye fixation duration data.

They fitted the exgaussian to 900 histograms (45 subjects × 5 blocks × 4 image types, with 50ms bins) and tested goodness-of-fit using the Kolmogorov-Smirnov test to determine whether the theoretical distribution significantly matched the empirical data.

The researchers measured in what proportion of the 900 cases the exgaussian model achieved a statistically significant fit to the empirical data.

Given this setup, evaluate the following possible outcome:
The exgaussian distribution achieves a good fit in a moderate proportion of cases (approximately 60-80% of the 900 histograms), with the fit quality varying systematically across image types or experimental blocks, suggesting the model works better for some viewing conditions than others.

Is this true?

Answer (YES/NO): NO